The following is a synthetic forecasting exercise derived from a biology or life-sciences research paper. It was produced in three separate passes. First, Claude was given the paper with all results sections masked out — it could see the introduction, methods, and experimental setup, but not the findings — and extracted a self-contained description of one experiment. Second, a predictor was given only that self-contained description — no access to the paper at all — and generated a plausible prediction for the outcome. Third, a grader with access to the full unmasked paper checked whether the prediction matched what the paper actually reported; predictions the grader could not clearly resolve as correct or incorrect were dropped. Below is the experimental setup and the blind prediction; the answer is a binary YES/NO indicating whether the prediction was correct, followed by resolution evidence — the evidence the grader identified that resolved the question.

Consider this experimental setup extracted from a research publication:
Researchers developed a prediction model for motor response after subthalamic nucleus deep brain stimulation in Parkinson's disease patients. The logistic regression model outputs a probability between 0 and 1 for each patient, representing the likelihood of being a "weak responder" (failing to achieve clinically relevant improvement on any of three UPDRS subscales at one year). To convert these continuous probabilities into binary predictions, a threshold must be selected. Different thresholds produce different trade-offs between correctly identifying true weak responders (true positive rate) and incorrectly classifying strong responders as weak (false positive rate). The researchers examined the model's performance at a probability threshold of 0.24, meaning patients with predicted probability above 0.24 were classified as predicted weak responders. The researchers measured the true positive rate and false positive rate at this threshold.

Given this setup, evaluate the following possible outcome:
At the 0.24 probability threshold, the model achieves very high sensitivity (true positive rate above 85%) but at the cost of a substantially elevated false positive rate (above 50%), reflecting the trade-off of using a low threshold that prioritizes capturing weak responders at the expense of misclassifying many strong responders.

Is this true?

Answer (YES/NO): NO